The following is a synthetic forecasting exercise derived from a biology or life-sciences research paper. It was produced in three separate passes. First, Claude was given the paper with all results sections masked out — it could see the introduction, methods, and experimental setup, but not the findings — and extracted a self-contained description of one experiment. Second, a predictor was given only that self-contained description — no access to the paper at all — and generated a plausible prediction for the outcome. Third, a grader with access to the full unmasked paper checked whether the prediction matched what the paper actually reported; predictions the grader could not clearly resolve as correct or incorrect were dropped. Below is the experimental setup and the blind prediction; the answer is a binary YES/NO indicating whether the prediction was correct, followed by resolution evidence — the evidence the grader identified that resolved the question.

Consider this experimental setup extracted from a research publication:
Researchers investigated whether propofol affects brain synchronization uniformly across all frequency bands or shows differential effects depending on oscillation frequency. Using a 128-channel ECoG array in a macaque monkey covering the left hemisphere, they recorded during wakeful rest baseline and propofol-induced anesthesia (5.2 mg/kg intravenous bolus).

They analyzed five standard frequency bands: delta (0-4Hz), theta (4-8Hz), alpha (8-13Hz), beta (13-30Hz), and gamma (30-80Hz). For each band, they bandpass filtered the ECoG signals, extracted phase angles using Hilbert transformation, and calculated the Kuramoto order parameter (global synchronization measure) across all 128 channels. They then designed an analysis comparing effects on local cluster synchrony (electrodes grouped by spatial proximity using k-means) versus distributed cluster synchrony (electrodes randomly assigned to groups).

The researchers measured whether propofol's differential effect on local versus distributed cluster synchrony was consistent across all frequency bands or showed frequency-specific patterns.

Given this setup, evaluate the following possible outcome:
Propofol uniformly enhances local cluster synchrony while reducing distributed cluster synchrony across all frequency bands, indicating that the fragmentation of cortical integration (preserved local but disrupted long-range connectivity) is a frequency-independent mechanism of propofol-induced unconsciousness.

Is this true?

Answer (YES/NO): NO